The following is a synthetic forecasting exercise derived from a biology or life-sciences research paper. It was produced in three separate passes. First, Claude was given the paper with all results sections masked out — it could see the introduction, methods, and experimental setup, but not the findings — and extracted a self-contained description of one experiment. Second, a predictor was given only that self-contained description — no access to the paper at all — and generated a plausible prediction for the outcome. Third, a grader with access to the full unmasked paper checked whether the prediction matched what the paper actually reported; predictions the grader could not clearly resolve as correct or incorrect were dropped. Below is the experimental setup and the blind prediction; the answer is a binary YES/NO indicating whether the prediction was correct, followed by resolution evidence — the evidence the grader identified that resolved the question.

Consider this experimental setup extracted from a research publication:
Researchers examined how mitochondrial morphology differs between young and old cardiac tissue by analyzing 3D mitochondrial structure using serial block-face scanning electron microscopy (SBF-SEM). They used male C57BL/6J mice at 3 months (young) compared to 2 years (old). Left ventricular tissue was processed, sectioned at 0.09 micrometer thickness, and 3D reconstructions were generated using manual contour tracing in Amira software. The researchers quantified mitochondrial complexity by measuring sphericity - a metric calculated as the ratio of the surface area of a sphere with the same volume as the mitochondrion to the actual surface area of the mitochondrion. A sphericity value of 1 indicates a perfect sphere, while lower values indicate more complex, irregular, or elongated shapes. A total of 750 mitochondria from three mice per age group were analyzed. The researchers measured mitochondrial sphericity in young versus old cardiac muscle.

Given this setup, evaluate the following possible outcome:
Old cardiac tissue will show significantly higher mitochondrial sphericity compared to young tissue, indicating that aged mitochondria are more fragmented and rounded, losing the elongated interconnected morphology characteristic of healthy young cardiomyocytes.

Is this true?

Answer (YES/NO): NO